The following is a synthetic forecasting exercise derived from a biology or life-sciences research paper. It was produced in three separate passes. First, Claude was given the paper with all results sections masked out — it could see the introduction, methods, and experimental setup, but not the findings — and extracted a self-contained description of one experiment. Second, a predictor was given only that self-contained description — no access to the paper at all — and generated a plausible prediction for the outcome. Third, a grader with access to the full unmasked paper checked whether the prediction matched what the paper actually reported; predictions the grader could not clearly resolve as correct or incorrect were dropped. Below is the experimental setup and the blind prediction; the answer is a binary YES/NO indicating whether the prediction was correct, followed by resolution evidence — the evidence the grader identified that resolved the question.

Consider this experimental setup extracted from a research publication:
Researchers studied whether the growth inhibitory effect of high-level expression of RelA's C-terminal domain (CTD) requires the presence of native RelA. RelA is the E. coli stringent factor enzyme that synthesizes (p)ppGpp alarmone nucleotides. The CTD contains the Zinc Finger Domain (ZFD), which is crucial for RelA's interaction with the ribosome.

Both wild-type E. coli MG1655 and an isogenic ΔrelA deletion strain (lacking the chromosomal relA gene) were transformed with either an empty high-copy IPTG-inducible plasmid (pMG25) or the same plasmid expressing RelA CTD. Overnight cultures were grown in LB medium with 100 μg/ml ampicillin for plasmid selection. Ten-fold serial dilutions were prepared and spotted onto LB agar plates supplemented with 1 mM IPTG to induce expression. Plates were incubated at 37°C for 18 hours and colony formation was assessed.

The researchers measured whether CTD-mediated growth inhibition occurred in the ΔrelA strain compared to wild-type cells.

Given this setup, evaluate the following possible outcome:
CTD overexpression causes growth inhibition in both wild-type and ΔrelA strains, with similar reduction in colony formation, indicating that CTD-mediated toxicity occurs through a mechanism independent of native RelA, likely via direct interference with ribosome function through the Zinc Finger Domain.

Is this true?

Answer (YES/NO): YES